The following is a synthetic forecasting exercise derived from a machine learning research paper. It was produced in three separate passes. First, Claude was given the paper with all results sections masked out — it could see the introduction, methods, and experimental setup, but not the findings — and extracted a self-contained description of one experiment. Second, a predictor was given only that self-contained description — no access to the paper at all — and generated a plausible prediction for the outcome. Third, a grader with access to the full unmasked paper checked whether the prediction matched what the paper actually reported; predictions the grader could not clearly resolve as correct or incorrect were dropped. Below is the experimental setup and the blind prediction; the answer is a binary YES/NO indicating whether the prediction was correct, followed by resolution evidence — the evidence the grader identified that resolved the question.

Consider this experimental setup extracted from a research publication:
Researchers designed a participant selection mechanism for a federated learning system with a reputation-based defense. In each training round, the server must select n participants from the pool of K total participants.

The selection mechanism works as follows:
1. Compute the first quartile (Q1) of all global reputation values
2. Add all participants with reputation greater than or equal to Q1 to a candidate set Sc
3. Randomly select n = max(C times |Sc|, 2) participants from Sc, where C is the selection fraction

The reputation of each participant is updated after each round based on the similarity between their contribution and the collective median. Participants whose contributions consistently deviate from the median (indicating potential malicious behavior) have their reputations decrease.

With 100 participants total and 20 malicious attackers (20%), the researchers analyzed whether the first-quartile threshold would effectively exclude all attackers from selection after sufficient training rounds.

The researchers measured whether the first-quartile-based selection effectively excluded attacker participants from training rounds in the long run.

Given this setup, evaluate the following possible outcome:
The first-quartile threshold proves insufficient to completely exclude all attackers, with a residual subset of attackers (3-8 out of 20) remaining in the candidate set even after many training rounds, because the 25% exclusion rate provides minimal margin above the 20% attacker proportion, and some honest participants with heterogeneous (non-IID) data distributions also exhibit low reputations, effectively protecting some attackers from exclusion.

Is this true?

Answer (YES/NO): NO